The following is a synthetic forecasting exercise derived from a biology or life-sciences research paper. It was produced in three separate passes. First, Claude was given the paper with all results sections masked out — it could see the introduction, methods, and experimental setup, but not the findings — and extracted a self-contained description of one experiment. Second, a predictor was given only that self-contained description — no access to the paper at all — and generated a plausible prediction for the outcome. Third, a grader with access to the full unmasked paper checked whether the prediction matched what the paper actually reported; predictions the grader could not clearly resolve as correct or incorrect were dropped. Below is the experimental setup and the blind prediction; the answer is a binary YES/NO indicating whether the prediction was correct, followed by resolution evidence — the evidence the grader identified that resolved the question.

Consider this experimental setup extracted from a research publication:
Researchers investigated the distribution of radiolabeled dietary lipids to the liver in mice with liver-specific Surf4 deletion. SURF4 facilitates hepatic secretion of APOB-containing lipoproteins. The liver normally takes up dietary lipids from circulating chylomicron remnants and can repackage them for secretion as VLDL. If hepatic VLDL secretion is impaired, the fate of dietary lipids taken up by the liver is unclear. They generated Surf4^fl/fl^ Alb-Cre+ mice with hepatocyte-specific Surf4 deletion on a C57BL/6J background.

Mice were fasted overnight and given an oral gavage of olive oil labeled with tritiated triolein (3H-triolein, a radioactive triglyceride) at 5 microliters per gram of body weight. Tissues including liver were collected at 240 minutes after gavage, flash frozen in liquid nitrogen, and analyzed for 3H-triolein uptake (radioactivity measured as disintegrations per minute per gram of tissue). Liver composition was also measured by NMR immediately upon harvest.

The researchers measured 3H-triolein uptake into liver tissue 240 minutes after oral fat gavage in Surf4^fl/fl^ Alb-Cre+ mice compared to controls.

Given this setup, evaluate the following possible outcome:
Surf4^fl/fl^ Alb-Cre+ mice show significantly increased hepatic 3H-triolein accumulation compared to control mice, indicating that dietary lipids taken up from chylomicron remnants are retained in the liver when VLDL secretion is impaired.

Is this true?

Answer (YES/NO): NO